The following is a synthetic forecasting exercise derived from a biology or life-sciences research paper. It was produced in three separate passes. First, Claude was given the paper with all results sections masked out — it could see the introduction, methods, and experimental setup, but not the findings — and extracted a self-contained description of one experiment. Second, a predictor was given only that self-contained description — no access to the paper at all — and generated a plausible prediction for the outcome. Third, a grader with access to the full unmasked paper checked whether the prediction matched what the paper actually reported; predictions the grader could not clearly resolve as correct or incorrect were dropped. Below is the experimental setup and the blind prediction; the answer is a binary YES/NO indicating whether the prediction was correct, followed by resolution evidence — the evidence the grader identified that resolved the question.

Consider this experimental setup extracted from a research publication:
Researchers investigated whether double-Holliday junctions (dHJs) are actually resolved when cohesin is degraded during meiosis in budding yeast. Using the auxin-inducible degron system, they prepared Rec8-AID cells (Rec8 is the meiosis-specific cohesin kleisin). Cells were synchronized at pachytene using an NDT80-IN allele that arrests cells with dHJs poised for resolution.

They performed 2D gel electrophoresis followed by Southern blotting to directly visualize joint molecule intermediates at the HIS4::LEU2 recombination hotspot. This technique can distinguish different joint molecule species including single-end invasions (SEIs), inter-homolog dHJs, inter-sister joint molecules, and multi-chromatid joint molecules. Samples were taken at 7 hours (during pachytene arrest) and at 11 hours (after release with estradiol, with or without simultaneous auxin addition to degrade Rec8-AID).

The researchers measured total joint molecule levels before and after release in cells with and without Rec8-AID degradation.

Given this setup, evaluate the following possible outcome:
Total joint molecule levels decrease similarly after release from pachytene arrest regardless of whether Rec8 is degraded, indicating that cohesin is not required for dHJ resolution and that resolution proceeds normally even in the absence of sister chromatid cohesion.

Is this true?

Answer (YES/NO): NO